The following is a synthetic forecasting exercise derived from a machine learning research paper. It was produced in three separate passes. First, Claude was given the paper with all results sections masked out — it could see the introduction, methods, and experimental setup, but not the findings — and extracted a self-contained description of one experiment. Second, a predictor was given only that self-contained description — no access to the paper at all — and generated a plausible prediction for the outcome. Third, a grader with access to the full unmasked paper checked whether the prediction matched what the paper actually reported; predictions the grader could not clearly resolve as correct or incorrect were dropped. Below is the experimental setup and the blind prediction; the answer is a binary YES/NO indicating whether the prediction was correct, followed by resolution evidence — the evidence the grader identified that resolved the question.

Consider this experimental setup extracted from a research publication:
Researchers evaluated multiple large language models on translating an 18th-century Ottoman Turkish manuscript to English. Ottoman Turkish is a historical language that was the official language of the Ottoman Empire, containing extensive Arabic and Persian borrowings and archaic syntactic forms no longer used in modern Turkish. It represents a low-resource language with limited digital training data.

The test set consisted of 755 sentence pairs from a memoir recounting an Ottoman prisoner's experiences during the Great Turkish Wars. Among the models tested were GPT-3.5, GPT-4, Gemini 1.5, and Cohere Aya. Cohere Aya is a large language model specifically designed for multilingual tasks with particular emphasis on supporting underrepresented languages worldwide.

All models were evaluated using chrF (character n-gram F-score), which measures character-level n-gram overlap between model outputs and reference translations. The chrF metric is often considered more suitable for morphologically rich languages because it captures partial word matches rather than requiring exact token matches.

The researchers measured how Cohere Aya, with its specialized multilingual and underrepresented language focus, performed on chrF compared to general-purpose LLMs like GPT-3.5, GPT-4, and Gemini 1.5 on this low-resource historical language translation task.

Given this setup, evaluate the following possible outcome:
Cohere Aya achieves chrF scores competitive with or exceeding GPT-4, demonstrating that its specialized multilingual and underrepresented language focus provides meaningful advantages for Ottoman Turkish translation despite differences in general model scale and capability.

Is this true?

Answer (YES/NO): NO